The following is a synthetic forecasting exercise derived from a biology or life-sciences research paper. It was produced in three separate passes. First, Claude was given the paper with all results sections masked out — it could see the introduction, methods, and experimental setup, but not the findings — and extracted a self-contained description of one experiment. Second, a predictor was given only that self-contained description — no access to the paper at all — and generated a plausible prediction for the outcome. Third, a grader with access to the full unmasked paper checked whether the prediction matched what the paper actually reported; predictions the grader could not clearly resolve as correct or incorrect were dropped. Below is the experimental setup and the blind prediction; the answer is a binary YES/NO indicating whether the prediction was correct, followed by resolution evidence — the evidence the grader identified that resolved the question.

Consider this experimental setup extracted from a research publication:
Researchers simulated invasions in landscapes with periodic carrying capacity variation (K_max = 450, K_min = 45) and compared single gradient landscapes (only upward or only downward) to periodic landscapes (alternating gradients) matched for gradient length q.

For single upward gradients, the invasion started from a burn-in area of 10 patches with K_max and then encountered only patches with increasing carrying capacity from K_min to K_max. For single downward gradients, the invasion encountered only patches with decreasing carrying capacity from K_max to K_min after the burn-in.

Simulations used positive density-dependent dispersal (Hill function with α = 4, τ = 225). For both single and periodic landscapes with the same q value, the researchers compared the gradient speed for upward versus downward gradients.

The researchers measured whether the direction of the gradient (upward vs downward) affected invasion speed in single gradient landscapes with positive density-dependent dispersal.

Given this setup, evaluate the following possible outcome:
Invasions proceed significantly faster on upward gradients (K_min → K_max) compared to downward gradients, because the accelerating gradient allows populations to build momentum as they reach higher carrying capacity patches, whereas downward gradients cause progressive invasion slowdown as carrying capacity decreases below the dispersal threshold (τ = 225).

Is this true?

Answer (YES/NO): NO